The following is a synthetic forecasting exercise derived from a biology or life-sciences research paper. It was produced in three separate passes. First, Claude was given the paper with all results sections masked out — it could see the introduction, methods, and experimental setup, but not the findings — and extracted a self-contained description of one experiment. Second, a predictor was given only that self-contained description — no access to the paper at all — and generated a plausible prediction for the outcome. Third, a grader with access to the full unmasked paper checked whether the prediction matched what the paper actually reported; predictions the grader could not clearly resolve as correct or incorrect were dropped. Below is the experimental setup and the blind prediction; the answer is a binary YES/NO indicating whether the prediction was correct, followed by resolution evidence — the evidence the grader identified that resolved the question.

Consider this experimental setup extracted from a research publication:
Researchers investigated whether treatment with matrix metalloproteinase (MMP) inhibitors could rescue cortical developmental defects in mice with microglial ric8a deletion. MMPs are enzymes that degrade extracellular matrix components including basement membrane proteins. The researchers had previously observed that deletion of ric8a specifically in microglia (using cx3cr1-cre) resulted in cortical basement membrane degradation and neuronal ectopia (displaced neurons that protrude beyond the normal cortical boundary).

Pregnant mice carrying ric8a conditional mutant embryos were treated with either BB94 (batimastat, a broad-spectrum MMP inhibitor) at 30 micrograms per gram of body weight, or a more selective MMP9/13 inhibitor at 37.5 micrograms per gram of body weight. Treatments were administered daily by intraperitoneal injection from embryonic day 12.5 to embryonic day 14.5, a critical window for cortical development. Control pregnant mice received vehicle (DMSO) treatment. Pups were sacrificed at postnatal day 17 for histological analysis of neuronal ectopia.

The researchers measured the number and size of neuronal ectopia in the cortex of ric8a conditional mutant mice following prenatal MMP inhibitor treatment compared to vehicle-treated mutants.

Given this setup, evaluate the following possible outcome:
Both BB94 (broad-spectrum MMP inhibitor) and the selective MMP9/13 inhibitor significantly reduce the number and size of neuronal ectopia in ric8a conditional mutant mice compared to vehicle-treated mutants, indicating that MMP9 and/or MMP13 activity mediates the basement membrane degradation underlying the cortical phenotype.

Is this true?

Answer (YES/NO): YES